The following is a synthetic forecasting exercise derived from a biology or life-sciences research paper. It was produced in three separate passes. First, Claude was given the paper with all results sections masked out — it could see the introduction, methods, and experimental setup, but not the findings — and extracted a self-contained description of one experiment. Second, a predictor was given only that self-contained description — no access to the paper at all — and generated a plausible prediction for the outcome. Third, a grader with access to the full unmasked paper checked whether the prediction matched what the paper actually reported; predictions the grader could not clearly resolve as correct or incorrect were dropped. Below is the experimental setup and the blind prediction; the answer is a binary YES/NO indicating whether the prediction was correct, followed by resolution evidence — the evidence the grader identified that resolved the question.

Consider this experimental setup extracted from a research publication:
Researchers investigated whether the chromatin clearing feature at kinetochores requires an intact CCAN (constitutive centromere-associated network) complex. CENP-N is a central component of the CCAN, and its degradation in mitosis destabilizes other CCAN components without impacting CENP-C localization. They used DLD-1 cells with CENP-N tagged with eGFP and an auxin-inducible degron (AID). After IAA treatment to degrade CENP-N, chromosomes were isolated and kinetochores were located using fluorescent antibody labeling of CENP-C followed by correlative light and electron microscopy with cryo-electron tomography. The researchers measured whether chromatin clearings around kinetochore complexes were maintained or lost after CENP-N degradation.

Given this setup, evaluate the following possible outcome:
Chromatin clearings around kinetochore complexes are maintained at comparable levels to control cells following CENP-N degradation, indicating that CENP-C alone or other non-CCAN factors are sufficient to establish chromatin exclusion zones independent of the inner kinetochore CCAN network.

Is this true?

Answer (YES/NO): YES